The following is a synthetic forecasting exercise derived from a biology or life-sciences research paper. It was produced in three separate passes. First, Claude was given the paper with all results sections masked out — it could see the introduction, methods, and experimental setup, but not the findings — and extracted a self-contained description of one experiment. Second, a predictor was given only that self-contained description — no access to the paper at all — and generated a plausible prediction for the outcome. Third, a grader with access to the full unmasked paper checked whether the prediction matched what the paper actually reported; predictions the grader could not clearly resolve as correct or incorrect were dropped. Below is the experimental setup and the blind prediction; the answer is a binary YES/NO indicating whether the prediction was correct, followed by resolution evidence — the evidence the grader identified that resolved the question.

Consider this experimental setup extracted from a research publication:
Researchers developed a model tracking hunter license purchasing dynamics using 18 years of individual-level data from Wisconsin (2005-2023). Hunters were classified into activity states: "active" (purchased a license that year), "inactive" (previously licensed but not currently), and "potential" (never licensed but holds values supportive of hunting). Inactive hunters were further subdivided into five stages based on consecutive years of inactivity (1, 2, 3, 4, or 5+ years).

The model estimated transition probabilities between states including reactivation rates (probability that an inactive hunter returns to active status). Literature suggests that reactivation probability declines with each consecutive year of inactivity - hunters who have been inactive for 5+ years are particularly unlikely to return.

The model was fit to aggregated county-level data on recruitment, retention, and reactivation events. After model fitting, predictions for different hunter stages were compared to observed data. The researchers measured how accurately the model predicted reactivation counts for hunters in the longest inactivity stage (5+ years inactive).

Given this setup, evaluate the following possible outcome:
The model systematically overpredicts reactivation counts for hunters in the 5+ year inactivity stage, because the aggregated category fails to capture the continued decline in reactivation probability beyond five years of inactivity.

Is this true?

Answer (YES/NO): NO